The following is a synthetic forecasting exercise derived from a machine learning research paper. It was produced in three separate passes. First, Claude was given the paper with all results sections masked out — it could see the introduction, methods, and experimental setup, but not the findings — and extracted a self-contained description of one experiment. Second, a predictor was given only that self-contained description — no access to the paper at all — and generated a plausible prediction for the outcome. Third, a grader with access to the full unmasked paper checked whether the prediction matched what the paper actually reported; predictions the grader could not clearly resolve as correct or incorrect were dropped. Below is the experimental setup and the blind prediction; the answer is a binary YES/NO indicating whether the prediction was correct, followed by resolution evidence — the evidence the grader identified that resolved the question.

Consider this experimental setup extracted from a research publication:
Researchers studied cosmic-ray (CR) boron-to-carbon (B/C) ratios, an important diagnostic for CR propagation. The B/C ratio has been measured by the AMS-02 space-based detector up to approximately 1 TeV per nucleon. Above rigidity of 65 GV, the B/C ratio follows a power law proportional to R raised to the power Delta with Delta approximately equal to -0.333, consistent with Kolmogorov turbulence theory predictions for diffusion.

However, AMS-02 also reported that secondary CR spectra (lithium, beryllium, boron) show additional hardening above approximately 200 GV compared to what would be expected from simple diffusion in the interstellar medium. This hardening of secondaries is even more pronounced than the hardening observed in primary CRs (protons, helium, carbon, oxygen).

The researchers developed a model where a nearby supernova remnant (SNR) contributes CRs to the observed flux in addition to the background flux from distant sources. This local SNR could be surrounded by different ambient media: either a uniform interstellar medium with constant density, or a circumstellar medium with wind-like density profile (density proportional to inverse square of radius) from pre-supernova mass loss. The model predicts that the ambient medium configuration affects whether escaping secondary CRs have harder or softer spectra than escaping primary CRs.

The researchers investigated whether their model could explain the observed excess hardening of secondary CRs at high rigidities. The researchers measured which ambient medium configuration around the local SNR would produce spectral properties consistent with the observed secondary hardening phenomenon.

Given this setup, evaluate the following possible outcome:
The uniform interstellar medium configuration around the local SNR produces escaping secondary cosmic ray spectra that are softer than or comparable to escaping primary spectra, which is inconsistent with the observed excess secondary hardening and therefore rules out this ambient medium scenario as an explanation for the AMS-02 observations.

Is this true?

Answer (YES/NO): YES